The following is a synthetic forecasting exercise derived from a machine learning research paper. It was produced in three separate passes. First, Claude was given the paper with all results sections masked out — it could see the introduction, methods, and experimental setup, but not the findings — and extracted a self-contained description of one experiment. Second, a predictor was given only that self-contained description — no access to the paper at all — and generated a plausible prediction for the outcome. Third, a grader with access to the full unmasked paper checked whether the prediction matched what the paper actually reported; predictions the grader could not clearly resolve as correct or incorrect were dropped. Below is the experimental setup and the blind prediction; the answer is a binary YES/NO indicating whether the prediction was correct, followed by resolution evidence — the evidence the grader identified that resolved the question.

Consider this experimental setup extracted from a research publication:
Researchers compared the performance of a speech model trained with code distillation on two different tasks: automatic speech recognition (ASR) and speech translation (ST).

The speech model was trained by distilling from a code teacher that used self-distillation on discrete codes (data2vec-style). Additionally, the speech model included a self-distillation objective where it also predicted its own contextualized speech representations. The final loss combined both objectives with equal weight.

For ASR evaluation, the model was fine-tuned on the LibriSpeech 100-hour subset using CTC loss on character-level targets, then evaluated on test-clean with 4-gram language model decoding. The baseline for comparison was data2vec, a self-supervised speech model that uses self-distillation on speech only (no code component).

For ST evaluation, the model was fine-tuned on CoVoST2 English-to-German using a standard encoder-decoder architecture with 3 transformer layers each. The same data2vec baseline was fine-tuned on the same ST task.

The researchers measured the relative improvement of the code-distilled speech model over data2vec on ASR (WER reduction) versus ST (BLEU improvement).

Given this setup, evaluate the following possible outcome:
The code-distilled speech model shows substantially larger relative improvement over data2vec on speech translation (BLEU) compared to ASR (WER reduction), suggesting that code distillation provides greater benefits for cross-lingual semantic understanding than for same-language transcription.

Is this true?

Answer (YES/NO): YES